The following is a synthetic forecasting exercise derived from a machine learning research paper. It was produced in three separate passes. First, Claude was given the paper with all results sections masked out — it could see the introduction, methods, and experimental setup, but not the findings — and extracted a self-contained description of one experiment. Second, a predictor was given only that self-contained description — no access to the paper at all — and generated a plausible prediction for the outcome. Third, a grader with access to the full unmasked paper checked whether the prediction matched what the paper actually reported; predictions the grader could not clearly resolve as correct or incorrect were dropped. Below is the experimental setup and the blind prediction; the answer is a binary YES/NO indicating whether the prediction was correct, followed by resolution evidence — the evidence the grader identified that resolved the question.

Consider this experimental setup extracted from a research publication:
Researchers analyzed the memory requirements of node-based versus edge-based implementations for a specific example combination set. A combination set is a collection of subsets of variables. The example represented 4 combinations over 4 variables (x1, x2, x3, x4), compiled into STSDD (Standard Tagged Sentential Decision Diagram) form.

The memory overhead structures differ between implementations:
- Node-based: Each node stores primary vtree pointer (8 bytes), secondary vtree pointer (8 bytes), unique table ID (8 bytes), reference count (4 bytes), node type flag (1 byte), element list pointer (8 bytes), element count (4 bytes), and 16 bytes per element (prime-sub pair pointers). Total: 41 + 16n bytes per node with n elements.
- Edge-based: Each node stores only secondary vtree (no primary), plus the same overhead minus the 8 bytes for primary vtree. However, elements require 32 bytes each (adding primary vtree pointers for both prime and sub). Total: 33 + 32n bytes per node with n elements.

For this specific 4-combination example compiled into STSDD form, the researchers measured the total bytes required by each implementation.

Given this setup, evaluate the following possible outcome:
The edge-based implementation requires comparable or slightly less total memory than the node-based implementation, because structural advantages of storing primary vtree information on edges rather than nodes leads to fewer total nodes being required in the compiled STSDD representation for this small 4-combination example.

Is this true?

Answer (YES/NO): YES